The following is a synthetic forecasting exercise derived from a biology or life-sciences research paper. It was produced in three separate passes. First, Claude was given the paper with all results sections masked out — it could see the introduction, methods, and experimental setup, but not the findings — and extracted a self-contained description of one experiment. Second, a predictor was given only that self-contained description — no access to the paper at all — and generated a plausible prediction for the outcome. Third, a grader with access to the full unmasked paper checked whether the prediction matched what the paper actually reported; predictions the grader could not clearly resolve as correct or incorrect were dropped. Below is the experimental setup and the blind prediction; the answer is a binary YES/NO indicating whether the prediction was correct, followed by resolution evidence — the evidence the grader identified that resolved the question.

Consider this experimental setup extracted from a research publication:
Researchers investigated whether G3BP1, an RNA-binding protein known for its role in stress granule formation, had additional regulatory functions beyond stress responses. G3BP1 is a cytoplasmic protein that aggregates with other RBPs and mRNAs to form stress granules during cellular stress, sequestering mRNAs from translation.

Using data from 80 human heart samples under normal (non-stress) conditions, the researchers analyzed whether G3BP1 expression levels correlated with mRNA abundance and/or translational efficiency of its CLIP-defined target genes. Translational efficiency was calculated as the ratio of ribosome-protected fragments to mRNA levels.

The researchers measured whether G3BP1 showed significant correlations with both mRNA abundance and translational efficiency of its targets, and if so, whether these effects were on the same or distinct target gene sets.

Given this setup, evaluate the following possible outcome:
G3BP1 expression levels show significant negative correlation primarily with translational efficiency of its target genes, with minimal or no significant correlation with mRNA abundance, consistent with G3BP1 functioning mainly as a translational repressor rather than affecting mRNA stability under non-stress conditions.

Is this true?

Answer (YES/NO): NO